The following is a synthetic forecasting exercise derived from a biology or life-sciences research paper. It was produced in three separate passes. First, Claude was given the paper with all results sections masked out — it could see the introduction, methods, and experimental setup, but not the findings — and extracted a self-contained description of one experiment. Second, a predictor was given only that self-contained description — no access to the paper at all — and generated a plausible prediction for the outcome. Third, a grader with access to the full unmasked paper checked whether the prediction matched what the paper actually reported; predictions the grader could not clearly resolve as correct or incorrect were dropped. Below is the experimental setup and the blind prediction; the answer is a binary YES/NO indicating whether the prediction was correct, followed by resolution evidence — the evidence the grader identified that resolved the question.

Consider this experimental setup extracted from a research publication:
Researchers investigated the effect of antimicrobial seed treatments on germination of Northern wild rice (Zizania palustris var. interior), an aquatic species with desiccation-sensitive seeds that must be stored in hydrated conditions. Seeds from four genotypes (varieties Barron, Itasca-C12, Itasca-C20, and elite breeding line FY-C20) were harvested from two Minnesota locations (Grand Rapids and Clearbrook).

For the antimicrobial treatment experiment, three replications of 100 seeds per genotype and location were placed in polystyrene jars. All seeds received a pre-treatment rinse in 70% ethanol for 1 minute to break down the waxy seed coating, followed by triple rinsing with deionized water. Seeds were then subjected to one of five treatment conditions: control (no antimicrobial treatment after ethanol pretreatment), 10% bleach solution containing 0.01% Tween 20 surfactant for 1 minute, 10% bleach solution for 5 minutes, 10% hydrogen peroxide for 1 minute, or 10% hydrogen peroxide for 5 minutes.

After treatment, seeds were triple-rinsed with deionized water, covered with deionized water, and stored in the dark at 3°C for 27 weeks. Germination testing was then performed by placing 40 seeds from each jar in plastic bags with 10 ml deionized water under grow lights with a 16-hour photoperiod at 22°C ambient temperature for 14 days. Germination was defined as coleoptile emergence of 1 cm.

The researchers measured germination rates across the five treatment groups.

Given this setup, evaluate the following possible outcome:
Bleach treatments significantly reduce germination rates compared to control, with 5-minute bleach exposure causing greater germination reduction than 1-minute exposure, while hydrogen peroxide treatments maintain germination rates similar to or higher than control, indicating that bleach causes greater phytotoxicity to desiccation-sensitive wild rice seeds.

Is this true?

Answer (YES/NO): NO